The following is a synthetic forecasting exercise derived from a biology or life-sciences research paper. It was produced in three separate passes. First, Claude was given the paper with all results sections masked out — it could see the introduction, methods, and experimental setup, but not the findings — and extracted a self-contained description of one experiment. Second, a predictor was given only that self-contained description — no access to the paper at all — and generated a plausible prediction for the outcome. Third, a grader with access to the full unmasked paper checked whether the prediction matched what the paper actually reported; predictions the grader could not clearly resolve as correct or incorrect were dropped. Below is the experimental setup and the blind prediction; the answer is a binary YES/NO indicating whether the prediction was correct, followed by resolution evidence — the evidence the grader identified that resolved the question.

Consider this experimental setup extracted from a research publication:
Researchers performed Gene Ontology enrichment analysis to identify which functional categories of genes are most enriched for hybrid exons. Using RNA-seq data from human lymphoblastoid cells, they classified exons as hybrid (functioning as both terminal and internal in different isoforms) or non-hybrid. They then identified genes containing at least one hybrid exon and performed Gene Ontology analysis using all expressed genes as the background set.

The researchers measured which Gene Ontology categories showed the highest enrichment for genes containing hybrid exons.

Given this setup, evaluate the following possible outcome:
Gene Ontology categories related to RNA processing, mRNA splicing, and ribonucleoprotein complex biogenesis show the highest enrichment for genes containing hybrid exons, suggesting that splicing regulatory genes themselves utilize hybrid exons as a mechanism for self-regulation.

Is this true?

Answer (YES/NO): YES